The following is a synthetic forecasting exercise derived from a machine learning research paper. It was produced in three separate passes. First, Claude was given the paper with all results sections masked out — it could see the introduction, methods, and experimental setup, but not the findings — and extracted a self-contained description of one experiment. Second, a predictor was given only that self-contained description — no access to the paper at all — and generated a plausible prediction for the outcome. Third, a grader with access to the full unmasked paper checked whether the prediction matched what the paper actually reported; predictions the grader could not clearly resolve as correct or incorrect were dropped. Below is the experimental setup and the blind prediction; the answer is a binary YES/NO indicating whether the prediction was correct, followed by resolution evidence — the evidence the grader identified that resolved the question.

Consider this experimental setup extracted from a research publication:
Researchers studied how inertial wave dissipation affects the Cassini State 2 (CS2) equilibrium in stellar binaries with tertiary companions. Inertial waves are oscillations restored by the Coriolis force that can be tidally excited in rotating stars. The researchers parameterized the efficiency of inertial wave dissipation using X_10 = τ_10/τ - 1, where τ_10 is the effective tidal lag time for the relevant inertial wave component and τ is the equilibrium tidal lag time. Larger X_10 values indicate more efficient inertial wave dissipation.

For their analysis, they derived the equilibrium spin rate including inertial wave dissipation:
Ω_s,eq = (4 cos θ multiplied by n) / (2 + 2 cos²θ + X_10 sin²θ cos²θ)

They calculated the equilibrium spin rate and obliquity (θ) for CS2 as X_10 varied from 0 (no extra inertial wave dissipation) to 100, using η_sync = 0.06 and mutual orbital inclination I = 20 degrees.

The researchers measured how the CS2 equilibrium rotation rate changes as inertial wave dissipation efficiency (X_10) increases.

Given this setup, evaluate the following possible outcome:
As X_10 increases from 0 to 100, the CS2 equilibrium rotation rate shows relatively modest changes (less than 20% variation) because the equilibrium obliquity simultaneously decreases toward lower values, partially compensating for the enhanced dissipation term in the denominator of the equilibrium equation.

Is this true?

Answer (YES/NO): NO